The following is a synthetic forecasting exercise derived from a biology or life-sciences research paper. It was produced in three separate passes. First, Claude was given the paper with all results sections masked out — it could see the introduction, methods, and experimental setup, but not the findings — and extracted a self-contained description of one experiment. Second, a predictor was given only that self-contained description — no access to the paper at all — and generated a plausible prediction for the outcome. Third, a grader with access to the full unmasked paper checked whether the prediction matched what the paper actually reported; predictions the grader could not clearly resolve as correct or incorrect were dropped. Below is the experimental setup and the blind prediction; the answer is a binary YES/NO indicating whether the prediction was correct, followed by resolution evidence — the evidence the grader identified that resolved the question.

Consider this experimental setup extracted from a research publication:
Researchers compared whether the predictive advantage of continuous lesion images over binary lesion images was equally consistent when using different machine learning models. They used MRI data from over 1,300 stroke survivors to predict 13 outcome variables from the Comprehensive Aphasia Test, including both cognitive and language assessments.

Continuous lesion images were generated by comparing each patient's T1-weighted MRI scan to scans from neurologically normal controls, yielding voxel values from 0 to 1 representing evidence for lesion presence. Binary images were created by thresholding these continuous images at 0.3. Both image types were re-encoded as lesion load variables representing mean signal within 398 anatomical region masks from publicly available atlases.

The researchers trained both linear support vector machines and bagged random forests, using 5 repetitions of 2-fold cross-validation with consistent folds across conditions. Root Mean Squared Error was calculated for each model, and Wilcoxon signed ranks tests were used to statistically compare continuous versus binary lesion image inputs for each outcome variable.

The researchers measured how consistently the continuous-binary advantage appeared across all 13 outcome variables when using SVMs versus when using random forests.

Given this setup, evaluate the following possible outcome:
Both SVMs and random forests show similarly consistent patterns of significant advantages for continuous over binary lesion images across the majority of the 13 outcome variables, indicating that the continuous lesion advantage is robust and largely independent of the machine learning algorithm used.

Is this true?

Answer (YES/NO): NO